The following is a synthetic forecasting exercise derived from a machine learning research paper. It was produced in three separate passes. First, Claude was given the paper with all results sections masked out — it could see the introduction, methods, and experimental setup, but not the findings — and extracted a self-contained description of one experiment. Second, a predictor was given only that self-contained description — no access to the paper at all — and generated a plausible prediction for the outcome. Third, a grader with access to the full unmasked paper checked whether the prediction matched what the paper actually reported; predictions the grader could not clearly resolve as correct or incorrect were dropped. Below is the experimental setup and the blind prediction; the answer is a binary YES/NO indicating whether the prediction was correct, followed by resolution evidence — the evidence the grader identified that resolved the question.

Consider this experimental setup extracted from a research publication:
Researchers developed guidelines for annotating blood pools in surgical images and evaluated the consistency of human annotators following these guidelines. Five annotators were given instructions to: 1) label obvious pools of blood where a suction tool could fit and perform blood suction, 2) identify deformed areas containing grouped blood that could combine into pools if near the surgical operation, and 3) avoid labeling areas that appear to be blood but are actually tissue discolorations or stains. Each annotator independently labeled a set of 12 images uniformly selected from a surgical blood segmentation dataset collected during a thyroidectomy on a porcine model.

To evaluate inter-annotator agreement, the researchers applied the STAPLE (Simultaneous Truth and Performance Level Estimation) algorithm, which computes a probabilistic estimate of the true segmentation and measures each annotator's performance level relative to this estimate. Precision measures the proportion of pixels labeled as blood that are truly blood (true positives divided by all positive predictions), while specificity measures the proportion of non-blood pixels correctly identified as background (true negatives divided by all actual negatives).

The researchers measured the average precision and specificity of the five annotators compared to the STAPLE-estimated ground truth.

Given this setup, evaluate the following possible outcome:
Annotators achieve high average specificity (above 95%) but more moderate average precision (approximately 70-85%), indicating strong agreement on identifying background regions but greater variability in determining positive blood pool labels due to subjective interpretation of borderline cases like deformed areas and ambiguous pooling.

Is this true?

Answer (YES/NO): NO